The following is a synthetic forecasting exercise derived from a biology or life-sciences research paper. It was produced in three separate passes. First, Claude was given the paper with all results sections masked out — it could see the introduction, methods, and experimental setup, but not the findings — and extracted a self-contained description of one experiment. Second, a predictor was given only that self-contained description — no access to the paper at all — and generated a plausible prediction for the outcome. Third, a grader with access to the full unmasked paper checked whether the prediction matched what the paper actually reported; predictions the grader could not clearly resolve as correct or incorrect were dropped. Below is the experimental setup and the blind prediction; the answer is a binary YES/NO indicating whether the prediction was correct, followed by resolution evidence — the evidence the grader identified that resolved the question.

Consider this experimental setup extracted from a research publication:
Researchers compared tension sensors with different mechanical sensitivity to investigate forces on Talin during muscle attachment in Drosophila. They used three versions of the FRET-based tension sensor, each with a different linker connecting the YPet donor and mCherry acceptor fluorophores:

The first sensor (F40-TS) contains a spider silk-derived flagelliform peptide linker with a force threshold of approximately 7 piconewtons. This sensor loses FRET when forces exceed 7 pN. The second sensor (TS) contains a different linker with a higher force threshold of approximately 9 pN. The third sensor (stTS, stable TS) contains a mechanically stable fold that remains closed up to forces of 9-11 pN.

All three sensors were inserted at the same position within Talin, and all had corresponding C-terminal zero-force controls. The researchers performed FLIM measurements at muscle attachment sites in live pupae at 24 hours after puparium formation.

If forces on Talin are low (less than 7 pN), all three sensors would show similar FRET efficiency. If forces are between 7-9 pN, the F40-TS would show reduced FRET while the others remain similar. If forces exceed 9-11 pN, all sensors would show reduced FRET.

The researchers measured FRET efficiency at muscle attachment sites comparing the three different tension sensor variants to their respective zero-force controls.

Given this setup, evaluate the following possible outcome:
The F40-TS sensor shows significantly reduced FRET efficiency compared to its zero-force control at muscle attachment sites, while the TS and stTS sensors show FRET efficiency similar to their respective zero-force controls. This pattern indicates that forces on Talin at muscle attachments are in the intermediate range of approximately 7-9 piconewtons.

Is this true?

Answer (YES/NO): NO